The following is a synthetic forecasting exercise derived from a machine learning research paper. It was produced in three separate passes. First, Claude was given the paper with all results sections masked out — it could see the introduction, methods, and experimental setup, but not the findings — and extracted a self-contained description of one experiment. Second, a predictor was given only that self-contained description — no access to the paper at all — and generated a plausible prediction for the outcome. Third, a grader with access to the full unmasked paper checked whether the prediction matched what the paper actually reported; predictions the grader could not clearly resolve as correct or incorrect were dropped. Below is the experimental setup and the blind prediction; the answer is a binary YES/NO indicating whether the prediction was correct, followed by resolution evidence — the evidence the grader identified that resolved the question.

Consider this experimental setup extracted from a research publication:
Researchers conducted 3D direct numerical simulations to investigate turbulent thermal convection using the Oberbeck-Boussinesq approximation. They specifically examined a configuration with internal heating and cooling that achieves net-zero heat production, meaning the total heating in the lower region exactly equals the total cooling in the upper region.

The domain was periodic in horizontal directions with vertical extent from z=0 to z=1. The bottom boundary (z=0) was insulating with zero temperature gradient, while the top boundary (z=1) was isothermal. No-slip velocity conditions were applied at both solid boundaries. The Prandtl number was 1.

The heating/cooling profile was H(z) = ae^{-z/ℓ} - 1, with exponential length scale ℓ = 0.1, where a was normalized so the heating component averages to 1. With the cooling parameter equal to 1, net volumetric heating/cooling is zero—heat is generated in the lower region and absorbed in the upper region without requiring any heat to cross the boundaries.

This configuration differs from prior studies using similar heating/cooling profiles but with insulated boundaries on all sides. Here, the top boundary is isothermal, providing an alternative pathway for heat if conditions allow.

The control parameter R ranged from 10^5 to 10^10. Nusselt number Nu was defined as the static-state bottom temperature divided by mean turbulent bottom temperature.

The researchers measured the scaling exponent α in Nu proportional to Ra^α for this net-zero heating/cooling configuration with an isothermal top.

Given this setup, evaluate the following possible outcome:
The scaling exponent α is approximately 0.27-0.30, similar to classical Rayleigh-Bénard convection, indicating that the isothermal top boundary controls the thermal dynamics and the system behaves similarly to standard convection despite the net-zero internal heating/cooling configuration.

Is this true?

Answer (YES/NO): NO